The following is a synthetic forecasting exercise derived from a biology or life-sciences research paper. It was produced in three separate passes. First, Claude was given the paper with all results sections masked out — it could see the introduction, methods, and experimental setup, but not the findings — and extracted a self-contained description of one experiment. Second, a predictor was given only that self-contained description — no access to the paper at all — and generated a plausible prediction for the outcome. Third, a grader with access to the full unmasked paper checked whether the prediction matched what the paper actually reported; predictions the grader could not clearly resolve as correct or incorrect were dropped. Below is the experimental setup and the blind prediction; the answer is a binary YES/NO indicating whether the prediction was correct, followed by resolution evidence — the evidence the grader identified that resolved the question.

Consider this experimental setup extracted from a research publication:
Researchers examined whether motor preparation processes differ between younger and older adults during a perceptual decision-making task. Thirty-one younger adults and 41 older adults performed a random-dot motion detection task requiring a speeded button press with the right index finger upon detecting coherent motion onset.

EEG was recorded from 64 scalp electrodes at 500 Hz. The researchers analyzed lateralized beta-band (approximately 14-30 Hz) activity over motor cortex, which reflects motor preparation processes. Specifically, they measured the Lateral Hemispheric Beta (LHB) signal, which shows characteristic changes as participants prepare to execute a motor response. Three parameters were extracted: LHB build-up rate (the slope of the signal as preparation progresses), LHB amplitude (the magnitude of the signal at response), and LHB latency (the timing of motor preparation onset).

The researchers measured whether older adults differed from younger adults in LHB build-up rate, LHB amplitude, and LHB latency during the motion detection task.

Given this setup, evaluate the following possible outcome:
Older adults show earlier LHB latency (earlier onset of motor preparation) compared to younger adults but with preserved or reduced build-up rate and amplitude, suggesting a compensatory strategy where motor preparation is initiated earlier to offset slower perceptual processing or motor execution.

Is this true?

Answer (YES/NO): NO